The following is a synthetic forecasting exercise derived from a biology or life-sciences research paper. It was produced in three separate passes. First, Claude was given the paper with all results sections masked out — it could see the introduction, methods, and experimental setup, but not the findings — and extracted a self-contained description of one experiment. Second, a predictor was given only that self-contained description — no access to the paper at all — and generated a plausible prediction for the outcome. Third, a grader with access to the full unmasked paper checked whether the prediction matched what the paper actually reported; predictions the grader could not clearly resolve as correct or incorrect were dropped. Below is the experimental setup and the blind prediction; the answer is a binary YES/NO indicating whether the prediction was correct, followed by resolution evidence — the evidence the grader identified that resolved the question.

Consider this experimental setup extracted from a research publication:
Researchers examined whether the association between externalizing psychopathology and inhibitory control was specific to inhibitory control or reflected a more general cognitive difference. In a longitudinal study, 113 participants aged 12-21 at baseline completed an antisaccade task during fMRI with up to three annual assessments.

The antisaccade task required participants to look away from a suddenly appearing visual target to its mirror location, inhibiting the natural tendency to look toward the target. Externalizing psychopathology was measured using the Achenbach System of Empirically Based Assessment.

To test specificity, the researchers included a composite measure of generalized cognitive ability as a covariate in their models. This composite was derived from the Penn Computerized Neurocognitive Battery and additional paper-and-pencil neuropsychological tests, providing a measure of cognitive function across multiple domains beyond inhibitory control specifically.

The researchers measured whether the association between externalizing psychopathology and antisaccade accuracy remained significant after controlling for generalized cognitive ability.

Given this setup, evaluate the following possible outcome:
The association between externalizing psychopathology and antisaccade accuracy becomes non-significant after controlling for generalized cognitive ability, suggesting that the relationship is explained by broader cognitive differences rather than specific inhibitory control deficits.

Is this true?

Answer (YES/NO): NO